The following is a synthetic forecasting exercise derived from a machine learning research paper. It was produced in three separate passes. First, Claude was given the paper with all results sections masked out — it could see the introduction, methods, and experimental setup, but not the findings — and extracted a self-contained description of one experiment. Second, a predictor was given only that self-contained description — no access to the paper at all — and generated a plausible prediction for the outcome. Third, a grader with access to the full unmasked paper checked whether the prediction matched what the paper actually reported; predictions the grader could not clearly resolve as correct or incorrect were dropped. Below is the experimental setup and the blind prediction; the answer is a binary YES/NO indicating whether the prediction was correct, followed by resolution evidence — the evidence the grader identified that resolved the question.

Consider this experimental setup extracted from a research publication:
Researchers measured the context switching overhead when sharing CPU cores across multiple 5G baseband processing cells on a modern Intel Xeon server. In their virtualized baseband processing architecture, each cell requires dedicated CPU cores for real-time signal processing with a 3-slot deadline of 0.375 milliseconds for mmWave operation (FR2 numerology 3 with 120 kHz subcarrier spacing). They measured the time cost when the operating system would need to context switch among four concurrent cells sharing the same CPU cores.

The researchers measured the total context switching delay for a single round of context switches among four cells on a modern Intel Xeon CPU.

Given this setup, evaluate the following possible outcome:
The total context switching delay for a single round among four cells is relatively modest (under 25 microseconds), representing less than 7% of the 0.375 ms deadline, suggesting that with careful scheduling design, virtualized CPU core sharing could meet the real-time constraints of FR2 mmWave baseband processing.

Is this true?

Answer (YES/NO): NO